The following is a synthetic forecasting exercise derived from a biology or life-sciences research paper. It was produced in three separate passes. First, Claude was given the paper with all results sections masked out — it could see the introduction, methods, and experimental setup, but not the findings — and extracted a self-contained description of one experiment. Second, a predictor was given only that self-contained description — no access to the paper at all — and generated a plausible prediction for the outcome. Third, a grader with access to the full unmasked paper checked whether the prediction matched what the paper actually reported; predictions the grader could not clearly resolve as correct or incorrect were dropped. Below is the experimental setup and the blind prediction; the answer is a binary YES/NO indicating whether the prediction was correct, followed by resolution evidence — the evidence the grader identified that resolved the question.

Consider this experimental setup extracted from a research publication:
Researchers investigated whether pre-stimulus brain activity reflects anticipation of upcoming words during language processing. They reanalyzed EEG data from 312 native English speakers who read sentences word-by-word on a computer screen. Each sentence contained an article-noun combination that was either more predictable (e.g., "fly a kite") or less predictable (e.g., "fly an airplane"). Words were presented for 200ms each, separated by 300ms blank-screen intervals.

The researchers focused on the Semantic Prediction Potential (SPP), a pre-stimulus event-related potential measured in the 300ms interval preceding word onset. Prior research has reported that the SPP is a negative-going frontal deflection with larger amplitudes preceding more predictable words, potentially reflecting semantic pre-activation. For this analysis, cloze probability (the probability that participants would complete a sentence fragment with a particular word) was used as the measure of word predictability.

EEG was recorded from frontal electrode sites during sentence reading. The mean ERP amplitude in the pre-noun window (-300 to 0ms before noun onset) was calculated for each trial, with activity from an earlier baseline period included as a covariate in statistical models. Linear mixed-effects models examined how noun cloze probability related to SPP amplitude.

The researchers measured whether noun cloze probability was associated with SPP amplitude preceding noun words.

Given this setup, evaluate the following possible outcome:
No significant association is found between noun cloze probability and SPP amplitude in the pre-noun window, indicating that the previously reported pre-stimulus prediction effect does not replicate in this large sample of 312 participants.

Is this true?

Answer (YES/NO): NO